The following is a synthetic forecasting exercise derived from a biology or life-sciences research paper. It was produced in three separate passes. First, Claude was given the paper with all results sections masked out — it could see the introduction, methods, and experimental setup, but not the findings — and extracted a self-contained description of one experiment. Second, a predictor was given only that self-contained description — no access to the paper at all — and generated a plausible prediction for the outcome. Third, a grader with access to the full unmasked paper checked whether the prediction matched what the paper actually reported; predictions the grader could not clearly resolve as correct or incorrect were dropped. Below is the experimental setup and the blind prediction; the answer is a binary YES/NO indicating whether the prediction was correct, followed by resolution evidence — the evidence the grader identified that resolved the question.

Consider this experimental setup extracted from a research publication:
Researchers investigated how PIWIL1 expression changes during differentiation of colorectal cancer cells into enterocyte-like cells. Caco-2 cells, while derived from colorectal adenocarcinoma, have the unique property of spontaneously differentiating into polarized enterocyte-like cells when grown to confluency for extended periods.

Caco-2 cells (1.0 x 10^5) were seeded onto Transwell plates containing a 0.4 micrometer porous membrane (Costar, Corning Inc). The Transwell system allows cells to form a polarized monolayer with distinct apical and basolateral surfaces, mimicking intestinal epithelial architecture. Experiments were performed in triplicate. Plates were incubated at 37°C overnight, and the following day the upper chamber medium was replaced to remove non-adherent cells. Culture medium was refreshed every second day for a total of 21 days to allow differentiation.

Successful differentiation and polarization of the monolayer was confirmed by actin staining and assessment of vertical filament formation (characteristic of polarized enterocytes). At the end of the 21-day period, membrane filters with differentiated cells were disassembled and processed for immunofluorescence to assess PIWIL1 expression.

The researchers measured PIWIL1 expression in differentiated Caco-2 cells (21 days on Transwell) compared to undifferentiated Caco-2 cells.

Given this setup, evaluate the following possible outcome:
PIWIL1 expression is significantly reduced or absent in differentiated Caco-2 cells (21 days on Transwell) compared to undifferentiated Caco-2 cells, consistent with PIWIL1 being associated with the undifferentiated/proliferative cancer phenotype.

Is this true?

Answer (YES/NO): YES